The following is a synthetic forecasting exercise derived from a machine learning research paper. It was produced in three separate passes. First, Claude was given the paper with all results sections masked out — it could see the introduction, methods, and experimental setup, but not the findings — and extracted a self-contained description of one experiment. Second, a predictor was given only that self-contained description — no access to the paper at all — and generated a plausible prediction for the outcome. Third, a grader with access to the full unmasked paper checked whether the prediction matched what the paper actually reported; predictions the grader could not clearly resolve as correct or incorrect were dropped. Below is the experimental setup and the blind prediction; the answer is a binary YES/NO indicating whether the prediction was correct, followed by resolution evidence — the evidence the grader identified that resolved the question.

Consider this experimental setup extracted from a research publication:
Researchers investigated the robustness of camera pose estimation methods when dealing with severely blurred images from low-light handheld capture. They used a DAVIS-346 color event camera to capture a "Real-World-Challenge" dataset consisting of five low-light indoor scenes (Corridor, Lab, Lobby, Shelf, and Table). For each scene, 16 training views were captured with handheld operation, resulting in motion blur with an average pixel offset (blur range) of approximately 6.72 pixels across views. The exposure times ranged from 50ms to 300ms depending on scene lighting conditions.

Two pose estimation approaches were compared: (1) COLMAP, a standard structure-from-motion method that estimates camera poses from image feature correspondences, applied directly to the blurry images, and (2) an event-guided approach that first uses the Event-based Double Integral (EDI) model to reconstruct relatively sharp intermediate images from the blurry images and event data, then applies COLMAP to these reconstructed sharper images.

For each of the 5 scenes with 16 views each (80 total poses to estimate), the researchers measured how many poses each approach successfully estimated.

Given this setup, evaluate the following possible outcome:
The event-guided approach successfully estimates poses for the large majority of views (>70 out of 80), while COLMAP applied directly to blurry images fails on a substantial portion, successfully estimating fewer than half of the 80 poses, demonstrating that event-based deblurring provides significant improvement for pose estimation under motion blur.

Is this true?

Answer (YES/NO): YES